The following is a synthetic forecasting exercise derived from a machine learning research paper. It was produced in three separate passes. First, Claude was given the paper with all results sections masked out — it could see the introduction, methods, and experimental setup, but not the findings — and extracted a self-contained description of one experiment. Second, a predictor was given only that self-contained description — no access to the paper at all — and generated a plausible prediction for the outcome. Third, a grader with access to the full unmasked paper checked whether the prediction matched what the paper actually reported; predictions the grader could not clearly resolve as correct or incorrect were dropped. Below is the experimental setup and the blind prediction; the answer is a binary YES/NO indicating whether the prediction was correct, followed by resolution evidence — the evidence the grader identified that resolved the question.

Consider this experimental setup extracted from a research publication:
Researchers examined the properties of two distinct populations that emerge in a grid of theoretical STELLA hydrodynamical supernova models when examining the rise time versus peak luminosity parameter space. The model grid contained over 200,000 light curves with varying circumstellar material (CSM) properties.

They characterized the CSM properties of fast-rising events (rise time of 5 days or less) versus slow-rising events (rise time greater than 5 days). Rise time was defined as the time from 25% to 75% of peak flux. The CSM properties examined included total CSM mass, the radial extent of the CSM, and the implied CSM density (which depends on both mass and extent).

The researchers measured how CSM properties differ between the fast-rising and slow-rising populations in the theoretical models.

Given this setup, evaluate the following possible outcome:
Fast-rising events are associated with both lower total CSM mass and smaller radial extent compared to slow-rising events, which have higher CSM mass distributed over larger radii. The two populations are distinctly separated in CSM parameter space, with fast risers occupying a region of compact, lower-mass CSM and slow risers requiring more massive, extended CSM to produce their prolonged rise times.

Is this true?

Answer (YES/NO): NO